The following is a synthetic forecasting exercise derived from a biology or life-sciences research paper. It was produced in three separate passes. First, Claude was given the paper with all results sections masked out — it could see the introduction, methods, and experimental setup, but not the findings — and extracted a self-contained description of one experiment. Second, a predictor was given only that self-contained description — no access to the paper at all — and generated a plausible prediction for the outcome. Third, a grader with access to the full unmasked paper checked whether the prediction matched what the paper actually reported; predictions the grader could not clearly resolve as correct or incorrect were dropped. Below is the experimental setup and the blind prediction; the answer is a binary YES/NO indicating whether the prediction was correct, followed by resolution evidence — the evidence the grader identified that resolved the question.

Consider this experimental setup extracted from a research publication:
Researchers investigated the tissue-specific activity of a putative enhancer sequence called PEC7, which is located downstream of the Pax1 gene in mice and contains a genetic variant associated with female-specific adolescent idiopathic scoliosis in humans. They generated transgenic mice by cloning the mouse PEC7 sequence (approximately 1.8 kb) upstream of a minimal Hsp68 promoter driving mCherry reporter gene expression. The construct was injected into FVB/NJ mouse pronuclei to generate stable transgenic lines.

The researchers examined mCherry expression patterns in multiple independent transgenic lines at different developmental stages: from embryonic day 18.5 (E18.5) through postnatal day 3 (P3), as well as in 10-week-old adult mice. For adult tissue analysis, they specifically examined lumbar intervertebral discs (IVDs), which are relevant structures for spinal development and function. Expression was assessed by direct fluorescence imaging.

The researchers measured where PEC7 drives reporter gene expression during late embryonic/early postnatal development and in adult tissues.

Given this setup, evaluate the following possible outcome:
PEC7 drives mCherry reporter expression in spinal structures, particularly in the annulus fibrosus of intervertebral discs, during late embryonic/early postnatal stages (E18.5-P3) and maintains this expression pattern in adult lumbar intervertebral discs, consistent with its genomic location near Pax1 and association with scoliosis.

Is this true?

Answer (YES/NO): NO